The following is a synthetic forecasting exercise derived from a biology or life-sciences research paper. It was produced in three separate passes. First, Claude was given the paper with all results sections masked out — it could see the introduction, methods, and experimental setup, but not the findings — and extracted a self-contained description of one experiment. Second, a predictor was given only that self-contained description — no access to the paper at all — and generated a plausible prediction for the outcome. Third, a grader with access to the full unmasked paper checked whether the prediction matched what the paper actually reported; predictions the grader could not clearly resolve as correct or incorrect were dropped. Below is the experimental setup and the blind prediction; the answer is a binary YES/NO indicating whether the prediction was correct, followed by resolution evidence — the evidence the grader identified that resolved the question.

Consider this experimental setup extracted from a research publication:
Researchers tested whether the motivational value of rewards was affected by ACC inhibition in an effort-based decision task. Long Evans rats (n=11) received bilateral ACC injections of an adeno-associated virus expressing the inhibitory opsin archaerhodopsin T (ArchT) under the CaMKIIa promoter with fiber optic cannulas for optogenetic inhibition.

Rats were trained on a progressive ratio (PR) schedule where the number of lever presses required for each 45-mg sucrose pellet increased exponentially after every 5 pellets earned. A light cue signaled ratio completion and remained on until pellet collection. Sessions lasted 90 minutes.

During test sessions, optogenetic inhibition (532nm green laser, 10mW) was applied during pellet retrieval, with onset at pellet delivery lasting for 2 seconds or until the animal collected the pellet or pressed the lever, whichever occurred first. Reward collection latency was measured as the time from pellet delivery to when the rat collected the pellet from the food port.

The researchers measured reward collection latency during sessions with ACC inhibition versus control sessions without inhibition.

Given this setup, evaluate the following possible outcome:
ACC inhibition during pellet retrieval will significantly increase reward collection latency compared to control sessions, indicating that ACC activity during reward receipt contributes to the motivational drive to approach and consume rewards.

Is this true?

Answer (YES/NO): NO